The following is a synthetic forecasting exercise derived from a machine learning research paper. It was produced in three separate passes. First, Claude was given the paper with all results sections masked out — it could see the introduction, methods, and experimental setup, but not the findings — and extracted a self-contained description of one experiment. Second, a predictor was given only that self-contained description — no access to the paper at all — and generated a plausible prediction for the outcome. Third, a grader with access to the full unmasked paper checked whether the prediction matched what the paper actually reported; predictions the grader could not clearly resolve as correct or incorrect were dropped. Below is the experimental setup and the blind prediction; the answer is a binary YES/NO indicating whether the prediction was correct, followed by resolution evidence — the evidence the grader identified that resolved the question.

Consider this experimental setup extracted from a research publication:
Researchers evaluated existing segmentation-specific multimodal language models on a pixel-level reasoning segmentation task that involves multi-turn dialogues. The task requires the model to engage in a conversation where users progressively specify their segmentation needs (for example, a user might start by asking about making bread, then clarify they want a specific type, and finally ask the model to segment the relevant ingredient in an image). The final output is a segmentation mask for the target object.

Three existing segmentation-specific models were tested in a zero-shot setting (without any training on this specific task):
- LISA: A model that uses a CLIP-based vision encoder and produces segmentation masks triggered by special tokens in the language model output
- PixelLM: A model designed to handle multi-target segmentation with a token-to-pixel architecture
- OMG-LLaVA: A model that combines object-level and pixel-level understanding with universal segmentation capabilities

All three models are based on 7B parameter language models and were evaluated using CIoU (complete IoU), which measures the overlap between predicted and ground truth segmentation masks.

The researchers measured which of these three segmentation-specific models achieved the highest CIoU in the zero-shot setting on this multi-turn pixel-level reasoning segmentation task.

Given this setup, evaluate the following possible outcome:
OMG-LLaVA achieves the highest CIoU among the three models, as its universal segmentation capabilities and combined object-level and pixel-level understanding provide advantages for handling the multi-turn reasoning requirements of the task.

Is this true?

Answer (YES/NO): NO